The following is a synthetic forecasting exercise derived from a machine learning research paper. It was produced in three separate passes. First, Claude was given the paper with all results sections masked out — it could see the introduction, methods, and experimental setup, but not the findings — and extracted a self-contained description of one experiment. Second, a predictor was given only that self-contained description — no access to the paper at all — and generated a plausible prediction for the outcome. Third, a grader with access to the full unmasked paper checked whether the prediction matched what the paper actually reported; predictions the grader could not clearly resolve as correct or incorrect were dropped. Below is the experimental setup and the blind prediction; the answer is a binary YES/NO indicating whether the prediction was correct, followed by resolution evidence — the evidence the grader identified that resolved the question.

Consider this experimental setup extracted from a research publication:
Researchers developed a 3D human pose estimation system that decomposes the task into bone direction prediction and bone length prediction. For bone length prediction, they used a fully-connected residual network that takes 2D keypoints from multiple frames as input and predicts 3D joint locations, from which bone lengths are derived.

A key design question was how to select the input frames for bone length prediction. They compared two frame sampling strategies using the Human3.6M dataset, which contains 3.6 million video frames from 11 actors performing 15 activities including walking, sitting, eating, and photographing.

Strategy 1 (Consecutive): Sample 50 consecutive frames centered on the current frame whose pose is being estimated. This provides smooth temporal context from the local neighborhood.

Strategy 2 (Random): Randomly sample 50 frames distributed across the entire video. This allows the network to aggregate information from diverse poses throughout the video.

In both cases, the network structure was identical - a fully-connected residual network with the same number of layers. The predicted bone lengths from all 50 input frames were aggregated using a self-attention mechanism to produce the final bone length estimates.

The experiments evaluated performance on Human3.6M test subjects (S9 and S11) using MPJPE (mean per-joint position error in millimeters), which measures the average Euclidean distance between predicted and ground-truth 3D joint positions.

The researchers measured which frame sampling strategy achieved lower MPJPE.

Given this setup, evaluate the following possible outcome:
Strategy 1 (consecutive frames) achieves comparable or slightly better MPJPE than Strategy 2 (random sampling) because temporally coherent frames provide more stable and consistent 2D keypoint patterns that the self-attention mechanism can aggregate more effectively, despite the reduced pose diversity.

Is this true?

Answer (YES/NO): NO